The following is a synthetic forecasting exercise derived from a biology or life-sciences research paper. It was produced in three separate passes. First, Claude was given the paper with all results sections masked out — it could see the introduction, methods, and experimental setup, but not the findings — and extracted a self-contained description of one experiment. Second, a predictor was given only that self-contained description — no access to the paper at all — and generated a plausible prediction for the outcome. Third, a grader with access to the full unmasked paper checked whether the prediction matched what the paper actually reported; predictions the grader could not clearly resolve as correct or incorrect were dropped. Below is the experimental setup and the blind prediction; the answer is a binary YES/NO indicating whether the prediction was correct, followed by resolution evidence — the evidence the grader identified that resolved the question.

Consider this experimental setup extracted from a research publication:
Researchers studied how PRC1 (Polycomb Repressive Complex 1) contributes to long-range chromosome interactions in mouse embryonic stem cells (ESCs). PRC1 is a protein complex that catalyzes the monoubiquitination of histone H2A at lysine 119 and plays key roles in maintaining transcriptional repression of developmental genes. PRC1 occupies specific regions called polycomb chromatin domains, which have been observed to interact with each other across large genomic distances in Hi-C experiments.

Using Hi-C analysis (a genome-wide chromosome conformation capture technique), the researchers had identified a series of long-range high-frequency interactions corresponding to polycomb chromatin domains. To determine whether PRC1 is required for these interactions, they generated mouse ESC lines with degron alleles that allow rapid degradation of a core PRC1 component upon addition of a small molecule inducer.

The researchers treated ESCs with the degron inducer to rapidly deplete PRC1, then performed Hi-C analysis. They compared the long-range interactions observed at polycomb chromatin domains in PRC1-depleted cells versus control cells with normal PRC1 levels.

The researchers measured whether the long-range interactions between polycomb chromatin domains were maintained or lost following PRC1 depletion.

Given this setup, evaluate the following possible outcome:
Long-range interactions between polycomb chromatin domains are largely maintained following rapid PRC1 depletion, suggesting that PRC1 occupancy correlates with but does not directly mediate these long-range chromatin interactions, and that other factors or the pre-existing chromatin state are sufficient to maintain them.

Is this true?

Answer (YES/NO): NO